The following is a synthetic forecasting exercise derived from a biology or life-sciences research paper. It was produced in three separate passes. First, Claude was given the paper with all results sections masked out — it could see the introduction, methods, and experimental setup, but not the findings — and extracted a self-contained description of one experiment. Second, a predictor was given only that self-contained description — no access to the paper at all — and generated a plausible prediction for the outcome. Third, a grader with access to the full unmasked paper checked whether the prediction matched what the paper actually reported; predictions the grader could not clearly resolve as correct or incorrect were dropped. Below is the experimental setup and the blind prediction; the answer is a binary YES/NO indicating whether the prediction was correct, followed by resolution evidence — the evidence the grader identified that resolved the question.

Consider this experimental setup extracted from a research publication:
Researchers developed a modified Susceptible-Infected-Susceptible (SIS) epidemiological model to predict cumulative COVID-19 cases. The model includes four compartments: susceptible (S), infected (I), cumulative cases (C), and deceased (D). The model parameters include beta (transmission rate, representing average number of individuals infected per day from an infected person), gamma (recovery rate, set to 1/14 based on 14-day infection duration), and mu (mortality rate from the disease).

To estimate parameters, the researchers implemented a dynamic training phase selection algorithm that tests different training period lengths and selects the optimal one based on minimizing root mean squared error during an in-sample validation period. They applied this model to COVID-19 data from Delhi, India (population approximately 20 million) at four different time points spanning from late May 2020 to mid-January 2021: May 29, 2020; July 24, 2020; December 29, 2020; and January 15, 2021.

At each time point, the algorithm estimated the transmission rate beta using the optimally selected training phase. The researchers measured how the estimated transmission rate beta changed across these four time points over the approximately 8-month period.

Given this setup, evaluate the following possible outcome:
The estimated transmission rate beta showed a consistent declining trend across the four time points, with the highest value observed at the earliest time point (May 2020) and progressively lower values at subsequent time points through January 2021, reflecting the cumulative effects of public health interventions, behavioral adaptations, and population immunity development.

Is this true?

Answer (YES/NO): YES